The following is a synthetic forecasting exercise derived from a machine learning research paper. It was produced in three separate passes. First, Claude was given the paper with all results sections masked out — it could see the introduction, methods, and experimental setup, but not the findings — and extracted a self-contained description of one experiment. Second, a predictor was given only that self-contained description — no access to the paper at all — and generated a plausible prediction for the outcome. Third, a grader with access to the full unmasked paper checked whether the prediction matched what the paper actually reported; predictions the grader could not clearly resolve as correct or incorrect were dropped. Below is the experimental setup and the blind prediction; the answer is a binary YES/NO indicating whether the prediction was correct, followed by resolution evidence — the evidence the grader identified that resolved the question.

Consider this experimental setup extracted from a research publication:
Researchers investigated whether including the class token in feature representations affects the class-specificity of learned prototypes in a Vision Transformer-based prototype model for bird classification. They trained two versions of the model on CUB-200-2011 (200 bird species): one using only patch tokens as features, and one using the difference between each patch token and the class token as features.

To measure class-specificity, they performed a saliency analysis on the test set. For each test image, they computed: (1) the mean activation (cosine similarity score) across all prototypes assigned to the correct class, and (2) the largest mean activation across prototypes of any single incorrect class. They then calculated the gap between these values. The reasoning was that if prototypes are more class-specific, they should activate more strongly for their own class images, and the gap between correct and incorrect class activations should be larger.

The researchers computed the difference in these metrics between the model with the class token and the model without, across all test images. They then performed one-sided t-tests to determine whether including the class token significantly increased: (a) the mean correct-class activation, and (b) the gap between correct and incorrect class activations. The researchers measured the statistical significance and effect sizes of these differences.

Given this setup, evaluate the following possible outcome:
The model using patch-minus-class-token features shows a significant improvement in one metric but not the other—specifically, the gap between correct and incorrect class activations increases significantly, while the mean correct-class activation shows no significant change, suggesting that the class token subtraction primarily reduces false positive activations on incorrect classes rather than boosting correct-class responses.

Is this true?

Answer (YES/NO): NO